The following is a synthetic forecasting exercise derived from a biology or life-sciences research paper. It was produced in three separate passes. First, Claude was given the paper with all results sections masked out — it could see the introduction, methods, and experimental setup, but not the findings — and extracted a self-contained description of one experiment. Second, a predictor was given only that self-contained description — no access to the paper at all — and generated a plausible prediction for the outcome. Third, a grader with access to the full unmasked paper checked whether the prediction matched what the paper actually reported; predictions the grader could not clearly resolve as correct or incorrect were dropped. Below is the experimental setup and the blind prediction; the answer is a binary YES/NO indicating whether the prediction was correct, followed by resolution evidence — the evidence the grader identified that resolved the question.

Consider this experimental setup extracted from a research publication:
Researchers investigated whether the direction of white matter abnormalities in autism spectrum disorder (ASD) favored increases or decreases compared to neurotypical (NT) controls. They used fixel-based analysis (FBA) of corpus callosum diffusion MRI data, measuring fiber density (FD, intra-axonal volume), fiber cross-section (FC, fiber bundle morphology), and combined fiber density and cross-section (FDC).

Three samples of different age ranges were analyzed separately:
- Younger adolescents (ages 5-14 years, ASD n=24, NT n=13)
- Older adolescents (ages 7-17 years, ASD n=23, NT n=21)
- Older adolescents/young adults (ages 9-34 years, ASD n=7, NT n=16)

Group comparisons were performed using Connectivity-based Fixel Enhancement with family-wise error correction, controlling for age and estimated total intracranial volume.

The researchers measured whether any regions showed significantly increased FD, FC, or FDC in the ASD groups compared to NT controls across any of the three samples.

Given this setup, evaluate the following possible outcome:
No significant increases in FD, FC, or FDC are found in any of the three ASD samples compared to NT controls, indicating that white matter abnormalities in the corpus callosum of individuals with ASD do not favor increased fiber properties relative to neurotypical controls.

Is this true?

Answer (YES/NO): YES